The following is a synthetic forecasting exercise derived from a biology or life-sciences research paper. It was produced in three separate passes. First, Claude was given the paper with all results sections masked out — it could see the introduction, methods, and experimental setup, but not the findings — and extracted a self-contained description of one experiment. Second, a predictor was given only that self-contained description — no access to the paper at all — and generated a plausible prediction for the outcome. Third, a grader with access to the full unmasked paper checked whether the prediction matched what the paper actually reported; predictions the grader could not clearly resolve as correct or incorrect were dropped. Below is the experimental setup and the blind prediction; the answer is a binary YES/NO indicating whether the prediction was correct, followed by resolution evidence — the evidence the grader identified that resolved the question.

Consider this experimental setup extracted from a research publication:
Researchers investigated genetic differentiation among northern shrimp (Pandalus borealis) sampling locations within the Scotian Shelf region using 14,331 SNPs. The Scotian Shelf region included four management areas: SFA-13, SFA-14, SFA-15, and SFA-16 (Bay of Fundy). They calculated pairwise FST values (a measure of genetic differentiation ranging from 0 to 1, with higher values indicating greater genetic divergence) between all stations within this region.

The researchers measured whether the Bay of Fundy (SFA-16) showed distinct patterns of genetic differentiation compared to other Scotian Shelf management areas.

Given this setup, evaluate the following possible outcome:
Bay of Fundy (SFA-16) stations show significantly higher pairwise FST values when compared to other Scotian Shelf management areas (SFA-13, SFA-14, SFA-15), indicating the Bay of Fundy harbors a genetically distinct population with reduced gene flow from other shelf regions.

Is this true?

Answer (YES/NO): YES